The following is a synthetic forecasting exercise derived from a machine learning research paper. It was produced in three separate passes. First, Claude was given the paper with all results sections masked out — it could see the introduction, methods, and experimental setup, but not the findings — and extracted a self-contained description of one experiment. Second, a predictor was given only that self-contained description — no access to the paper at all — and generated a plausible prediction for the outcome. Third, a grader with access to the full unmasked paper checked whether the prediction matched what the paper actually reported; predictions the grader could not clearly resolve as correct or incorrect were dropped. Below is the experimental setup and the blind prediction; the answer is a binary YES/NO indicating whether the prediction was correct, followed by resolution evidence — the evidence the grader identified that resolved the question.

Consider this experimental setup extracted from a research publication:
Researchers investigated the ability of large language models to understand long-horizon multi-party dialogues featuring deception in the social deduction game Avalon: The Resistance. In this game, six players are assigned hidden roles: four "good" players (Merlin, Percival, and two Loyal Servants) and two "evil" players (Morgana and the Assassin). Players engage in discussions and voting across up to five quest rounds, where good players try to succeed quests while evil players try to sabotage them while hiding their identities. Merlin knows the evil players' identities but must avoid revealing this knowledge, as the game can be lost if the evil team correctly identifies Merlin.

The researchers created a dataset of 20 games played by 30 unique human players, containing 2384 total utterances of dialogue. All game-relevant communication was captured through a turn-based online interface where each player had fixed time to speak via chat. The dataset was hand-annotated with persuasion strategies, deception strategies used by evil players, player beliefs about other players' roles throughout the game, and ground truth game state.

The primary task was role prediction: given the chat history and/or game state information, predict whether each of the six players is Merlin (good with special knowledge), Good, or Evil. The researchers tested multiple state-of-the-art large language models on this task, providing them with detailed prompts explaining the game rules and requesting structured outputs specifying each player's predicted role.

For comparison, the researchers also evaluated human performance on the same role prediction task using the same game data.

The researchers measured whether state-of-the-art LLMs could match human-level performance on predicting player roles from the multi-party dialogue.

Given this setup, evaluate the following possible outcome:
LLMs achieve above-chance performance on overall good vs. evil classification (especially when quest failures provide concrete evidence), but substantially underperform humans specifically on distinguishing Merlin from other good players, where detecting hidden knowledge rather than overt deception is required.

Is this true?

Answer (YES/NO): NO